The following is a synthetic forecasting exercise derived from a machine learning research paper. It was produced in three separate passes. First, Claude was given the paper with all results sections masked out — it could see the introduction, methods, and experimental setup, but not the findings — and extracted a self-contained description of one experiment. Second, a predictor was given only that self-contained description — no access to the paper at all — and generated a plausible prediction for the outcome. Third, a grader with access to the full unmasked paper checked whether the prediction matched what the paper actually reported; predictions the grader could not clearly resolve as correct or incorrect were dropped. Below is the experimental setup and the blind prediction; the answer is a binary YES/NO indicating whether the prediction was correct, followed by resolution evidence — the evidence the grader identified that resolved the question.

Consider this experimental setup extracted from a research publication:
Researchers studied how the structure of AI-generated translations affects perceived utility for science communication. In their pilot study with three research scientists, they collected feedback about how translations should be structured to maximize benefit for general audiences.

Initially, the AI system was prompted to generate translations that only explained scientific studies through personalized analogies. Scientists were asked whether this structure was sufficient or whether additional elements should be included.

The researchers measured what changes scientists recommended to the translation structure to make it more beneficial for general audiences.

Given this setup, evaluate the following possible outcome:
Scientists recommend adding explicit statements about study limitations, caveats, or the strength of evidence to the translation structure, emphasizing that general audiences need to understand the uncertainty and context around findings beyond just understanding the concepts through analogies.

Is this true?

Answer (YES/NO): NO